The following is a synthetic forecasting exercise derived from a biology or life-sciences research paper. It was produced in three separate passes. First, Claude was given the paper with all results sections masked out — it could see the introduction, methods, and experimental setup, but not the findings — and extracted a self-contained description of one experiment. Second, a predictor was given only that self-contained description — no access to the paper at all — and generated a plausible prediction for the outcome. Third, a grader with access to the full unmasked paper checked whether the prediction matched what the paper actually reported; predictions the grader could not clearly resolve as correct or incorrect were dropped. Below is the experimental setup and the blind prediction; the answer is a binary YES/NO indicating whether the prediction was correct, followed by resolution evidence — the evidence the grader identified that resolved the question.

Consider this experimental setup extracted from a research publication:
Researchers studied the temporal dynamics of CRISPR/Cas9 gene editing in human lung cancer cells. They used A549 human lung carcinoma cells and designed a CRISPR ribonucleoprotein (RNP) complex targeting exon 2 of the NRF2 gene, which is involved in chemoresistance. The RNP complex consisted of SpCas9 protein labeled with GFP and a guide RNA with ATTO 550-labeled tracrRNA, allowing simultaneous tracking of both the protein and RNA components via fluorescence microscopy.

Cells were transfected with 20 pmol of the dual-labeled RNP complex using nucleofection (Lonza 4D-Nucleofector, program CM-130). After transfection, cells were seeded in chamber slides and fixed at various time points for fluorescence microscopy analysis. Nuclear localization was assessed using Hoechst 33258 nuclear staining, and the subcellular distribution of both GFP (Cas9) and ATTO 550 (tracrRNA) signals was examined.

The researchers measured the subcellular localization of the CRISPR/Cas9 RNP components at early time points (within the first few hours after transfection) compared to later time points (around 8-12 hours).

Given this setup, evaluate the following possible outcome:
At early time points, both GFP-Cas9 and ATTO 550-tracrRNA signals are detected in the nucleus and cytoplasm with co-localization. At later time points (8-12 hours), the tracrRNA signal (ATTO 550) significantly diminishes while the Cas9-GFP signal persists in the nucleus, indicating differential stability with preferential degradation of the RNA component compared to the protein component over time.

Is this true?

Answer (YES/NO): NO